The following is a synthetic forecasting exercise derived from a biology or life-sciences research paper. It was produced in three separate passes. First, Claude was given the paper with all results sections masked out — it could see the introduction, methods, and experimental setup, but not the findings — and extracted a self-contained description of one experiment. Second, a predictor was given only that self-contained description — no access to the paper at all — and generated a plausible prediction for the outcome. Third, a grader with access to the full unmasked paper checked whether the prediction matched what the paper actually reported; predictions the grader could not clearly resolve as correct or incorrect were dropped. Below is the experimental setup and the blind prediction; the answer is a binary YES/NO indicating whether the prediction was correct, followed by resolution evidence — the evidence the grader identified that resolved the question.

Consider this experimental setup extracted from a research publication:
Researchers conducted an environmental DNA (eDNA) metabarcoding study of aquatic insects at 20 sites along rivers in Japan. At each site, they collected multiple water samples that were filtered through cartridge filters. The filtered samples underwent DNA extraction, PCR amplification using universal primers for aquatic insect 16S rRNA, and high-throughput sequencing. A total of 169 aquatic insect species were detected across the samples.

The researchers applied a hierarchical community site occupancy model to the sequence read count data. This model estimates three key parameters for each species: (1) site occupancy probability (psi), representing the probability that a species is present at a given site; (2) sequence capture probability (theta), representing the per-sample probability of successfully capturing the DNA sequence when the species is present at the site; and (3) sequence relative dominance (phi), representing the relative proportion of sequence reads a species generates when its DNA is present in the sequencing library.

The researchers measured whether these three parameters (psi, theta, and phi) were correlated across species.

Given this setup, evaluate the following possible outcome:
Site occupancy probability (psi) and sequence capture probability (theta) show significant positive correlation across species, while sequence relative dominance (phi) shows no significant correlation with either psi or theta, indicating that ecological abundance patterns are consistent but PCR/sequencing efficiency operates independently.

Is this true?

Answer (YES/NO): NO